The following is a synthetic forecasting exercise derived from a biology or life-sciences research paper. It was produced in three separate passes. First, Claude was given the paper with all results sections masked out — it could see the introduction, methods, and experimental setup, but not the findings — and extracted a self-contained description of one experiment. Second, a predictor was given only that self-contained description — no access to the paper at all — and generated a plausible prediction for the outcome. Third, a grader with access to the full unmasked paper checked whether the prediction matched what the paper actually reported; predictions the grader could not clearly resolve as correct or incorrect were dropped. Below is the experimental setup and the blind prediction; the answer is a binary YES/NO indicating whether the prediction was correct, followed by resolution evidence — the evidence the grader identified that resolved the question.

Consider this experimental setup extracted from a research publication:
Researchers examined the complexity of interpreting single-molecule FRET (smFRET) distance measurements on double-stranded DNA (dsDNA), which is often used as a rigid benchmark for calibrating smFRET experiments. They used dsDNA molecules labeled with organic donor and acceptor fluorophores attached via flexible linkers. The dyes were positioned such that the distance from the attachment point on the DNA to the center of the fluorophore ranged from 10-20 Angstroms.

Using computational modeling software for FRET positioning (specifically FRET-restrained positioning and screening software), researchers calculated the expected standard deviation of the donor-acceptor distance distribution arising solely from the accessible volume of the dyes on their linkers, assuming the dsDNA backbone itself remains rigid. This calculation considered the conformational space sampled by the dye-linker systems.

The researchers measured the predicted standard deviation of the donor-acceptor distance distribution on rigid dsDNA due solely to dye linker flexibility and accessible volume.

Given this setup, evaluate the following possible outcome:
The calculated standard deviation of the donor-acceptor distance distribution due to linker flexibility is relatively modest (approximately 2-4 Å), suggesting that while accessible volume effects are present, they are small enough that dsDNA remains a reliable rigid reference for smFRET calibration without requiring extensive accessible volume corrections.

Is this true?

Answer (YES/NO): NO